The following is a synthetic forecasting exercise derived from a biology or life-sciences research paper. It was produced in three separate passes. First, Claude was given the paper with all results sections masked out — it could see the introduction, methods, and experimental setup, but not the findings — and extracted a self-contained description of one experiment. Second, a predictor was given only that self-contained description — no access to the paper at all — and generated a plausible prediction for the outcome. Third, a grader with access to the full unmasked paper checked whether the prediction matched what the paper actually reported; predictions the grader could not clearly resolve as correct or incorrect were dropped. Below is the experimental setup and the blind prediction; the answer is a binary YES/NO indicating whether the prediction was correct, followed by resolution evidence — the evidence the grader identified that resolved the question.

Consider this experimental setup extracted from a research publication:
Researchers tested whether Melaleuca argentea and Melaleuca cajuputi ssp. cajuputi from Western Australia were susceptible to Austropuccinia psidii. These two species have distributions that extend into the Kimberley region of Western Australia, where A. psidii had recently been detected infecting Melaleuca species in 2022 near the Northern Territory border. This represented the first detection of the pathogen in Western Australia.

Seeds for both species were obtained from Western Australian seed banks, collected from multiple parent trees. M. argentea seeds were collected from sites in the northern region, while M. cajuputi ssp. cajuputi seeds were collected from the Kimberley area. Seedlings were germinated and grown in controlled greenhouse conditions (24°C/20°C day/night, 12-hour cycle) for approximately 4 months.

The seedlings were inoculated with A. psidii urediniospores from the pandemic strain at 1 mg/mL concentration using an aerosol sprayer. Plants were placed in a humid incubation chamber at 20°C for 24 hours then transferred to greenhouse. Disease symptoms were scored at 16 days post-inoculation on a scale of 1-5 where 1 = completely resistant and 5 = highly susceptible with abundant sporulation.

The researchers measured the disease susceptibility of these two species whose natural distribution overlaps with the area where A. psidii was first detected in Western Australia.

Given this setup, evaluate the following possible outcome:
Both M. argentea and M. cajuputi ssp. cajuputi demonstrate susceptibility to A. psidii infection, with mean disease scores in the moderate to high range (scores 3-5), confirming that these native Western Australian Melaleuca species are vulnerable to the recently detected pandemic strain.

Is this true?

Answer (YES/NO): NO